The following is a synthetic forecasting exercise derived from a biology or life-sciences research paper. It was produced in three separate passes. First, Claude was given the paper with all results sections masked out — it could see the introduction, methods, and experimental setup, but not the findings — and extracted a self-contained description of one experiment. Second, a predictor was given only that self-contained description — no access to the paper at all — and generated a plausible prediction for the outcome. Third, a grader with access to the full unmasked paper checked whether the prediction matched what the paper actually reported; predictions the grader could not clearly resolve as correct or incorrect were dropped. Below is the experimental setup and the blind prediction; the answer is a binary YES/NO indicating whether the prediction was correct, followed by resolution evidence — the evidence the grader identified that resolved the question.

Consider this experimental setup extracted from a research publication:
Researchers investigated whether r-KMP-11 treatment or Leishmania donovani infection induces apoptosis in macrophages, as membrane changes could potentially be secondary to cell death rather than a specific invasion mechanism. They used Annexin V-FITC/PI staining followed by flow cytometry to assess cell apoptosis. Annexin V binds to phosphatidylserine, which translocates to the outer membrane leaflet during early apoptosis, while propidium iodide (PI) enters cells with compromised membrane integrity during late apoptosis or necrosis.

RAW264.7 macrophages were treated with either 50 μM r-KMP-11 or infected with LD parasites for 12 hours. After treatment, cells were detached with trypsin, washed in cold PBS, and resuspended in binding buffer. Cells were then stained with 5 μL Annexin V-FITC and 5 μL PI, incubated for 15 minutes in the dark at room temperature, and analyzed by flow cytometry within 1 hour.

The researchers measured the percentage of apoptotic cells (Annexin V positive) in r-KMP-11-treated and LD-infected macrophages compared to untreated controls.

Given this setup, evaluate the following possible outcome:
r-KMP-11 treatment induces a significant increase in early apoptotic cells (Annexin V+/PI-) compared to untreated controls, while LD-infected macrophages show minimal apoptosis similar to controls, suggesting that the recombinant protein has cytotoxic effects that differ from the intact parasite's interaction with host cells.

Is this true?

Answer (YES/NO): NO